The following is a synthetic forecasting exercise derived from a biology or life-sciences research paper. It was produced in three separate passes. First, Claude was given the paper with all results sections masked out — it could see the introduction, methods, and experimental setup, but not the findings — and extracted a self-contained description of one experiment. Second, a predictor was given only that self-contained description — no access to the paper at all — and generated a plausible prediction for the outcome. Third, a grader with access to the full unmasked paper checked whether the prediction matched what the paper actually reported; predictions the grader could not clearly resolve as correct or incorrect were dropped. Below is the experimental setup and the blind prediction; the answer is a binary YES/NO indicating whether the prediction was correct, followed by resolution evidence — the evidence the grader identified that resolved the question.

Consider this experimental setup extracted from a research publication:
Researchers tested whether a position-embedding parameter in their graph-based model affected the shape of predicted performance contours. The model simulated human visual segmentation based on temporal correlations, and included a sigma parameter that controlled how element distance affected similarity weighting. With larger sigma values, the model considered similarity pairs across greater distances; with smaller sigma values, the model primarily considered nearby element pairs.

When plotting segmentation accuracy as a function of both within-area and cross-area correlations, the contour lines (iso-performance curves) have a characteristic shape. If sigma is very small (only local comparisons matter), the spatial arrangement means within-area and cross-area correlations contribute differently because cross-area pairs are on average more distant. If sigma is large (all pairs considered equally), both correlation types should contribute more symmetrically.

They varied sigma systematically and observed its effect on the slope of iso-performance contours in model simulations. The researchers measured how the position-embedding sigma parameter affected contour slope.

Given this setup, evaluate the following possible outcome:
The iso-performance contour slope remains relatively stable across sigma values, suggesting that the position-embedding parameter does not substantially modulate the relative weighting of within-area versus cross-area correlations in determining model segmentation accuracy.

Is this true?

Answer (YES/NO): NO